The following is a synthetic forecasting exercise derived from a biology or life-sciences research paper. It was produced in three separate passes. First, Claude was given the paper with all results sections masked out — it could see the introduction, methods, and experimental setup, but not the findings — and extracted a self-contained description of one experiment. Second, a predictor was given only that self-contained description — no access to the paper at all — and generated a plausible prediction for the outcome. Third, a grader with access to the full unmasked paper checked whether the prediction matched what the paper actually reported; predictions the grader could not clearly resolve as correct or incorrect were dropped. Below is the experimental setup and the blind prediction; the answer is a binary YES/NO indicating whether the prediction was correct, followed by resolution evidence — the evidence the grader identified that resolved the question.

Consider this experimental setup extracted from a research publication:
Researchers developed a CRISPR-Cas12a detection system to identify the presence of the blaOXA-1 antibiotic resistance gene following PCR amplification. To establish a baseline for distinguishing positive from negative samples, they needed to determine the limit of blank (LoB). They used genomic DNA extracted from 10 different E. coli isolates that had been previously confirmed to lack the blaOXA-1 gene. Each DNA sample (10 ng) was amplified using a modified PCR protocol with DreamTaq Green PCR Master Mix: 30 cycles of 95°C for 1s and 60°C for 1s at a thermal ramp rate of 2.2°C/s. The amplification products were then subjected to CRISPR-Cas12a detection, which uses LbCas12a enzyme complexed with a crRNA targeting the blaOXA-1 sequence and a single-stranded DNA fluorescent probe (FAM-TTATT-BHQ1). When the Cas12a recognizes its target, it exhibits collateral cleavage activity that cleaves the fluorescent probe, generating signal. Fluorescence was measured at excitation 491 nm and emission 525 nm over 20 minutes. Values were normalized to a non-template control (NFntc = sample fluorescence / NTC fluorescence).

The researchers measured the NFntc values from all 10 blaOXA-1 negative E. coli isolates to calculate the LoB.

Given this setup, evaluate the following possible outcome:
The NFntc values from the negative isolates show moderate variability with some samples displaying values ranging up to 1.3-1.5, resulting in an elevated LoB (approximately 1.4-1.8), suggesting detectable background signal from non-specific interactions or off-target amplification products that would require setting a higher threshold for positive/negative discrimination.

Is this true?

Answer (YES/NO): NO